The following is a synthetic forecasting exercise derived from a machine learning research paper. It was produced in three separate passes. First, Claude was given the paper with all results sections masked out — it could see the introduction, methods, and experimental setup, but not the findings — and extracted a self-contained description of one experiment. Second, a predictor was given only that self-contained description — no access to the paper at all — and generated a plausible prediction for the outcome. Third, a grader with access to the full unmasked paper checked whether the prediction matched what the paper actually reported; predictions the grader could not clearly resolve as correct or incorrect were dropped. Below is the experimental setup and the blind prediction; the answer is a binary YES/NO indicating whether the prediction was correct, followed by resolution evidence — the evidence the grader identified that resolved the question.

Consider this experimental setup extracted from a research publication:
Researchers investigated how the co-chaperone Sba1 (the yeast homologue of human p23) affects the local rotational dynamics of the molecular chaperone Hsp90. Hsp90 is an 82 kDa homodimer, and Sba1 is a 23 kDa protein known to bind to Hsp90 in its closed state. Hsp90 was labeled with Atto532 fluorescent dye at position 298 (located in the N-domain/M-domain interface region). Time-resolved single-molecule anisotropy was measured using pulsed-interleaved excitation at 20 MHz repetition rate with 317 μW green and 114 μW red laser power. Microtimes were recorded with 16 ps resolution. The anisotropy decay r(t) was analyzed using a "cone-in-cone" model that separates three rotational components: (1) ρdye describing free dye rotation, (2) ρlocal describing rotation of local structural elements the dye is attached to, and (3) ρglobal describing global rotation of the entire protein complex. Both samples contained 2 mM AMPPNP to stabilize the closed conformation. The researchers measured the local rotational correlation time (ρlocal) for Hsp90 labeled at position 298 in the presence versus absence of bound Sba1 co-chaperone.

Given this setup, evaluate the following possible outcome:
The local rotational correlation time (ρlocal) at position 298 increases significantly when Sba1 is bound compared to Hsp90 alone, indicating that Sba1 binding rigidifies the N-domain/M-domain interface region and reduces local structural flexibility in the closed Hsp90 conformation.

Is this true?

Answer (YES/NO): YES